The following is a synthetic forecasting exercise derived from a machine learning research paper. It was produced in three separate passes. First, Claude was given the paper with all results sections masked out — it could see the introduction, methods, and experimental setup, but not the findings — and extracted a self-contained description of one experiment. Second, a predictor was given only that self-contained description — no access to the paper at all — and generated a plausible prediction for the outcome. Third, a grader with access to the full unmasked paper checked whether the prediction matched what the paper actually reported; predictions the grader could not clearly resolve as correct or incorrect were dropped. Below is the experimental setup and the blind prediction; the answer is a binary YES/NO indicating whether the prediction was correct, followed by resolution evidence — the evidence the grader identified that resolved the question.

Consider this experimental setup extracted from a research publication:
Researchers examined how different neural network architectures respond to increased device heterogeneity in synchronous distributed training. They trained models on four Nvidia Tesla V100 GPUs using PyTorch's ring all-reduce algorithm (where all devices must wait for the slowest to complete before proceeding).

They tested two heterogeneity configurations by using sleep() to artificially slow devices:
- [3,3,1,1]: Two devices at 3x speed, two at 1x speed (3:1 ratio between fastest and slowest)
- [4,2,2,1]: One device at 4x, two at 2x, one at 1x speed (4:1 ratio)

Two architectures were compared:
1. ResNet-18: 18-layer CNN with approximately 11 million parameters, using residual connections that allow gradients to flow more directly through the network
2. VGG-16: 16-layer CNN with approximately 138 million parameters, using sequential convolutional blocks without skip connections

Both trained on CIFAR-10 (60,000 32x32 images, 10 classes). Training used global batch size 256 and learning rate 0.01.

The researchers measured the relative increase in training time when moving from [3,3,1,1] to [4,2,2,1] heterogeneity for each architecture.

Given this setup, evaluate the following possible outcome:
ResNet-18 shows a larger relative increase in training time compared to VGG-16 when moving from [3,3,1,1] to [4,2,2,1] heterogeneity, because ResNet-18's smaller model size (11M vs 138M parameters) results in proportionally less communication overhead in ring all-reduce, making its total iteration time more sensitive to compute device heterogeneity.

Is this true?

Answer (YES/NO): YES